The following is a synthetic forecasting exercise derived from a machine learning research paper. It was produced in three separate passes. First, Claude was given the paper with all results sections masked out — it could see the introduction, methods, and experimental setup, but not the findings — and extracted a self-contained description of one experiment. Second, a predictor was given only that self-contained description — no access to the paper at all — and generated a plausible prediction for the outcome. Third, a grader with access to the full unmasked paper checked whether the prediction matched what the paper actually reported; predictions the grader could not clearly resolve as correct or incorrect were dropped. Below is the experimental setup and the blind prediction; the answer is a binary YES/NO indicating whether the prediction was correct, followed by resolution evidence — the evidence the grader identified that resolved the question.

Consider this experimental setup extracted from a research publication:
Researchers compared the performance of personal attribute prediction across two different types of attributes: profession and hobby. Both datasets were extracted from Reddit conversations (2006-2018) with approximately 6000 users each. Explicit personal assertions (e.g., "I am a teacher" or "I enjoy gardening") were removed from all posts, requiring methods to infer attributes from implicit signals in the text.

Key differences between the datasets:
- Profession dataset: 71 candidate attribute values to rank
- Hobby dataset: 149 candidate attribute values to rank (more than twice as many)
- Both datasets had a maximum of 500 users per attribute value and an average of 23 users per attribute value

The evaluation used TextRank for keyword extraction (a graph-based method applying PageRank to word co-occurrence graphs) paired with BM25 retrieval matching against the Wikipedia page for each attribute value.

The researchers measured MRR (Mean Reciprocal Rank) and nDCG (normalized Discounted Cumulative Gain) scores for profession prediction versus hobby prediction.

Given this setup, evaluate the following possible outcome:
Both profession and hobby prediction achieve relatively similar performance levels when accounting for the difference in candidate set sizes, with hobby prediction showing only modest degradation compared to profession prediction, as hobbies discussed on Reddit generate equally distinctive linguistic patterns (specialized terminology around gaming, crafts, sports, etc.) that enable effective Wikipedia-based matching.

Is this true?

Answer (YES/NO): NO